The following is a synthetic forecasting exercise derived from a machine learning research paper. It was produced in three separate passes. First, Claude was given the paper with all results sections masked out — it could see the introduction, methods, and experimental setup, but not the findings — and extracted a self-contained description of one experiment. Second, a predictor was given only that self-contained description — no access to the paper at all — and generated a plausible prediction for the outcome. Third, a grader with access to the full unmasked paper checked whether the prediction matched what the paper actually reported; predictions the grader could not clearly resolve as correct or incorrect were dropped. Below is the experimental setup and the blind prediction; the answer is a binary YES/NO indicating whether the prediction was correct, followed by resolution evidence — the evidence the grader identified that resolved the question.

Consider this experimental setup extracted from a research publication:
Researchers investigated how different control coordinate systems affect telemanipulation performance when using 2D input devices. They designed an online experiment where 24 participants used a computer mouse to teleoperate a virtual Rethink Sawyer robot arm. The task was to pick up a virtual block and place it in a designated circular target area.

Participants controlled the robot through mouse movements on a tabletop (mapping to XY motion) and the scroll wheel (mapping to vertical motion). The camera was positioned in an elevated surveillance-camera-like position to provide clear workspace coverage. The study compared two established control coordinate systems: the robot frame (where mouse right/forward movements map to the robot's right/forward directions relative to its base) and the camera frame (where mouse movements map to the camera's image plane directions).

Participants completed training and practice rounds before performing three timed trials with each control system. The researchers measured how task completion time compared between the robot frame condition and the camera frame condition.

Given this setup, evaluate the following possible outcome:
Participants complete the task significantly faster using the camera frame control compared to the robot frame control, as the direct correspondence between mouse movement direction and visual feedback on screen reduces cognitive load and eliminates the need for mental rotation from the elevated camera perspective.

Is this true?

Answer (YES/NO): NO